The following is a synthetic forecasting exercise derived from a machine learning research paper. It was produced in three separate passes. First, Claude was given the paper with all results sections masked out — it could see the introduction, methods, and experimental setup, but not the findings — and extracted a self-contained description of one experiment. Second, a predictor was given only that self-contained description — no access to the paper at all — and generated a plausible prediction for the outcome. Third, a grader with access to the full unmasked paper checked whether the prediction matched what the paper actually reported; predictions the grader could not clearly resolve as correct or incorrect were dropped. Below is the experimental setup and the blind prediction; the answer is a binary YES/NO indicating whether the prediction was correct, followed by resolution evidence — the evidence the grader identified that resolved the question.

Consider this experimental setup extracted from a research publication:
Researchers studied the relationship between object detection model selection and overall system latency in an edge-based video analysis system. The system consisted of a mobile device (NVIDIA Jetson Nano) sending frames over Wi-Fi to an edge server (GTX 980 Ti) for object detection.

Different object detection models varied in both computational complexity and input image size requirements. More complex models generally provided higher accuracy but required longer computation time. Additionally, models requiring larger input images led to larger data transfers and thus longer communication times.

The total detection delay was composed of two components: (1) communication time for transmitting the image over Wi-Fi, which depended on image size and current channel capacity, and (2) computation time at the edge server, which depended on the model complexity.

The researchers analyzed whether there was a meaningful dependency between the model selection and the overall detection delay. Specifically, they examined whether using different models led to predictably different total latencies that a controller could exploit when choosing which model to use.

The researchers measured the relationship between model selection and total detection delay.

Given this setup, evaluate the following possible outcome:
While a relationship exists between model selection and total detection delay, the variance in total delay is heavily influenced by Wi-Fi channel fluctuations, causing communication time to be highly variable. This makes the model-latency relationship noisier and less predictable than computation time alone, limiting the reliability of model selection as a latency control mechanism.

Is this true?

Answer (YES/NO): NO